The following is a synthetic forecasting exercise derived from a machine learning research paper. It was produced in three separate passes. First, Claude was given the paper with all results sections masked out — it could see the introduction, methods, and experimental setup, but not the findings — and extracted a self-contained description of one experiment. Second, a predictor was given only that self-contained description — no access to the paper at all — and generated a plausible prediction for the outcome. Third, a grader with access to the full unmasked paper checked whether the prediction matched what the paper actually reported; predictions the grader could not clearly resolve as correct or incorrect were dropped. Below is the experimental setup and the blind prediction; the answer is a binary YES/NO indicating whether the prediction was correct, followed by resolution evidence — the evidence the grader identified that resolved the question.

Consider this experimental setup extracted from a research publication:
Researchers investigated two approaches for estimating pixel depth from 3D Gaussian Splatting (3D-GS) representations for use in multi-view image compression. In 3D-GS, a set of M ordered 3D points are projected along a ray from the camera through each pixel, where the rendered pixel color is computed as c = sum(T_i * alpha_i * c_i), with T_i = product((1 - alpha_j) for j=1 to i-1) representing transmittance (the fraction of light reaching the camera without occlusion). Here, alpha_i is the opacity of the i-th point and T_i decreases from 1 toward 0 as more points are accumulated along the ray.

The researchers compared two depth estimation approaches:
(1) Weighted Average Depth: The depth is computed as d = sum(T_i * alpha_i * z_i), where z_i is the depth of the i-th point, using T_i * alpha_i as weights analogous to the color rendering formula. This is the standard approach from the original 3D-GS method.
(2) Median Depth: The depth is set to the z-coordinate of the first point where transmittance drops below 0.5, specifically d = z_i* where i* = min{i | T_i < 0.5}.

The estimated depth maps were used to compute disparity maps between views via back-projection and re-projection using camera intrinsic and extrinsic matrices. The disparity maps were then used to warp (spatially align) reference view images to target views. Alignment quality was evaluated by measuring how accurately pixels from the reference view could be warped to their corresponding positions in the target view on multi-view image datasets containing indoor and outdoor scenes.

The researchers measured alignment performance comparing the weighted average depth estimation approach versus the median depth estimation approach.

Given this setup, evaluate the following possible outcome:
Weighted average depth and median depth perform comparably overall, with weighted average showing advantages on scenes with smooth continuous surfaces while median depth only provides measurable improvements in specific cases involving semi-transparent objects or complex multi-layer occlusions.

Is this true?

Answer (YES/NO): NO